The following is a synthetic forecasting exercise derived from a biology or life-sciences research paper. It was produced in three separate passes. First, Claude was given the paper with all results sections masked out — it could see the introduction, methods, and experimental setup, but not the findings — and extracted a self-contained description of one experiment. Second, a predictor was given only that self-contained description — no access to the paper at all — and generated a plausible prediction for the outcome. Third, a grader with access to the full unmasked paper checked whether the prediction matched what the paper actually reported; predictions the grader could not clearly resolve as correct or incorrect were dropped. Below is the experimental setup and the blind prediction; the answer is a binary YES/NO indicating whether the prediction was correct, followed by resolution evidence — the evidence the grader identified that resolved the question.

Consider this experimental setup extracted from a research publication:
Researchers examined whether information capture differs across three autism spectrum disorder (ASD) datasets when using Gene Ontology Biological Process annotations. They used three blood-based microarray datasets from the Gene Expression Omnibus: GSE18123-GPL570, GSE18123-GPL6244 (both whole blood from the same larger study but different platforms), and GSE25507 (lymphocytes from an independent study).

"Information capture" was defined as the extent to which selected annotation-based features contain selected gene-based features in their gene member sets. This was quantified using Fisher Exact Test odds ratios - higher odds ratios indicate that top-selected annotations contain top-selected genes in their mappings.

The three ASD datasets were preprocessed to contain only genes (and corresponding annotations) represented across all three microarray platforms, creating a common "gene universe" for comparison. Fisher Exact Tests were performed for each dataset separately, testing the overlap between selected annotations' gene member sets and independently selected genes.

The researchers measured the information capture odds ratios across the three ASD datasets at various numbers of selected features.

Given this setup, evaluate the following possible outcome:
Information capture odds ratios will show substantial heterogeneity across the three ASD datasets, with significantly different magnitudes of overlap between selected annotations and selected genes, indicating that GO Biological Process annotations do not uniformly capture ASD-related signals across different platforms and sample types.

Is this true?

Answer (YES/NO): NO